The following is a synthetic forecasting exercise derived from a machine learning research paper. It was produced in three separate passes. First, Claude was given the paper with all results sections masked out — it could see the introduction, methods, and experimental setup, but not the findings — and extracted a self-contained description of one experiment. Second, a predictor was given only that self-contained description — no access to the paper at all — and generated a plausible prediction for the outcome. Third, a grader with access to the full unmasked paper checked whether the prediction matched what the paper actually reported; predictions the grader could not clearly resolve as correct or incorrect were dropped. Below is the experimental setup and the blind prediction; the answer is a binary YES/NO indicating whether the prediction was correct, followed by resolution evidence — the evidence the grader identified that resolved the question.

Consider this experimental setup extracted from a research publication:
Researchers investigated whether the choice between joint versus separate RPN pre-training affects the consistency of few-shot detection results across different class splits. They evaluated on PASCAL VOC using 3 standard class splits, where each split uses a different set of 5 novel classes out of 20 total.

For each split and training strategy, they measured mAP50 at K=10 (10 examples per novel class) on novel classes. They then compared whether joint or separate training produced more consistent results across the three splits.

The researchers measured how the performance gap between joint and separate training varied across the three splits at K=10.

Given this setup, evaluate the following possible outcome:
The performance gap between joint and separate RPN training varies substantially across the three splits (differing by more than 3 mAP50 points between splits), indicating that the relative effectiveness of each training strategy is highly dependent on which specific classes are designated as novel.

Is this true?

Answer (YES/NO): NO